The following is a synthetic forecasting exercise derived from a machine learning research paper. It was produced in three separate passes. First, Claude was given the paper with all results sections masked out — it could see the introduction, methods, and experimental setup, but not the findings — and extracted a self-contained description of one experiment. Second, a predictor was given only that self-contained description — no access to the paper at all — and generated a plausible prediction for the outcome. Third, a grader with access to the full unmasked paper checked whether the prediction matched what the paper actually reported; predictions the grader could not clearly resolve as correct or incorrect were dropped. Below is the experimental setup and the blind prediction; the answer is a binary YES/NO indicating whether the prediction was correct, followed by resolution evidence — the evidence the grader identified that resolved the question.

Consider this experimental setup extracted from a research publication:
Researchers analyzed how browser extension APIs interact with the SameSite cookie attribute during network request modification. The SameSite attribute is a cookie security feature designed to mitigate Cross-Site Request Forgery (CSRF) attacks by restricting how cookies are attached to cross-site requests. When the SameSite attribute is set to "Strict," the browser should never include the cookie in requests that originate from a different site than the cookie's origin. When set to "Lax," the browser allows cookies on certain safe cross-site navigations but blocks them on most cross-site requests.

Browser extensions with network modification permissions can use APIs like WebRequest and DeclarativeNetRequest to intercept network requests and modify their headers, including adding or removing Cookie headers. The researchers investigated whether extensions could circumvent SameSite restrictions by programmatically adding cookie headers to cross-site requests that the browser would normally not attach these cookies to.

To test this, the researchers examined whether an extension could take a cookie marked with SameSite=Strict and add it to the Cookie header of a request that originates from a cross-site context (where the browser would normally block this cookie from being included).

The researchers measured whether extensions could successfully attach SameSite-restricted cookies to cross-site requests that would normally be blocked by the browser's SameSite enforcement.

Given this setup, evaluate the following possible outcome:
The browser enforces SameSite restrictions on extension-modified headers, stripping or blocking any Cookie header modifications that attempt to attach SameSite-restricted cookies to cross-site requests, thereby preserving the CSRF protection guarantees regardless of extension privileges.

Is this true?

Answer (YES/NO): NO